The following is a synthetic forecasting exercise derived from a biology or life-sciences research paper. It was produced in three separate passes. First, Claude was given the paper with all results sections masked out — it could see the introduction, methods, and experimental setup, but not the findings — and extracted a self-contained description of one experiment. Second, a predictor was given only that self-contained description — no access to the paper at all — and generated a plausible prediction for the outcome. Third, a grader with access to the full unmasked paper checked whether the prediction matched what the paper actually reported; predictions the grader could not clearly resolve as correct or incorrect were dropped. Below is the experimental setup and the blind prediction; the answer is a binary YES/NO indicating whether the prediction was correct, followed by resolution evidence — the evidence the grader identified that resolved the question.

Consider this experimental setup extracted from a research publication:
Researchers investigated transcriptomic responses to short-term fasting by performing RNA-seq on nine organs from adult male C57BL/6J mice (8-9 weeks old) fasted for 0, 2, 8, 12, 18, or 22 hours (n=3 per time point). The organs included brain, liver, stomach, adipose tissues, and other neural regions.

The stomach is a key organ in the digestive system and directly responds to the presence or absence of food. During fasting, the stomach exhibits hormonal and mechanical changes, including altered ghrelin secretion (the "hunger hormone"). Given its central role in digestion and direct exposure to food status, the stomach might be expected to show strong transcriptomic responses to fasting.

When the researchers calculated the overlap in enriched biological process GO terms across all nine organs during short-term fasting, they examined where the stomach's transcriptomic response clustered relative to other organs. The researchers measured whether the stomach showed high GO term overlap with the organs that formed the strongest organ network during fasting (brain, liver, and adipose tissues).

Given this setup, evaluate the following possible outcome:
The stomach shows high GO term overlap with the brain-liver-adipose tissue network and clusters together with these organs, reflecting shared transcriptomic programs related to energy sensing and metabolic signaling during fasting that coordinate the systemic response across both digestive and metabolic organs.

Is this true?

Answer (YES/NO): NO